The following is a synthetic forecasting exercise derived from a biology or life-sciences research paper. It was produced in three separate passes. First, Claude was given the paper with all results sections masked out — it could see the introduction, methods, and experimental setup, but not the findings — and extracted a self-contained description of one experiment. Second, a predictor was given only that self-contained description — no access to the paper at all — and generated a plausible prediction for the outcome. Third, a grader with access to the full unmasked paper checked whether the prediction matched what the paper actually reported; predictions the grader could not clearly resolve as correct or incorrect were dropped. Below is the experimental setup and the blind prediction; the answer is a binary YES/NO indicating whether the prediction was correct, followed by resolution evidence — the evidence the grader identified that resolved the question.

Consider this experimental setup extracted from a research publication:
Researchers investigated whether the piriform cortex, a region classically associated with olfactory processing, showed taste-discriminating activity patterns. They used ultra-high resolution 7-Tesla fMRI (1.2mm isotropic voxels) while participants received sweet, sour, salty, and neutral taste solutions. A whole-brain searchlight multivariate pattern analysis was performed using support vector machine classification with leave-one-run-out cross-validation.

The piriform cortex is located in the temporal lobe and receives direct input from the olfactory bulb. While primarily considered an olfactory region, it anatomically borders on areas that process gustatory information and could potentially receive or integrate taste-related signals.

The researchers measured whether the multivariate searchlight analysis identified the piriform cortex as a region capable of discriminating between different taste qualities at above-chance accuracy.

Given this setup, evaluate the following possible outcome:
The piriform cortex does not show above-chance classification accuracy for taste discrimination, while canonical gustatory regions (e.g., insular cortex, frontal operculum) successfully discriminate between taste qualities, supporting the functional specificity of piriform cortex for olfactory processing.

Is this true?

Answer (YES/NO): NO